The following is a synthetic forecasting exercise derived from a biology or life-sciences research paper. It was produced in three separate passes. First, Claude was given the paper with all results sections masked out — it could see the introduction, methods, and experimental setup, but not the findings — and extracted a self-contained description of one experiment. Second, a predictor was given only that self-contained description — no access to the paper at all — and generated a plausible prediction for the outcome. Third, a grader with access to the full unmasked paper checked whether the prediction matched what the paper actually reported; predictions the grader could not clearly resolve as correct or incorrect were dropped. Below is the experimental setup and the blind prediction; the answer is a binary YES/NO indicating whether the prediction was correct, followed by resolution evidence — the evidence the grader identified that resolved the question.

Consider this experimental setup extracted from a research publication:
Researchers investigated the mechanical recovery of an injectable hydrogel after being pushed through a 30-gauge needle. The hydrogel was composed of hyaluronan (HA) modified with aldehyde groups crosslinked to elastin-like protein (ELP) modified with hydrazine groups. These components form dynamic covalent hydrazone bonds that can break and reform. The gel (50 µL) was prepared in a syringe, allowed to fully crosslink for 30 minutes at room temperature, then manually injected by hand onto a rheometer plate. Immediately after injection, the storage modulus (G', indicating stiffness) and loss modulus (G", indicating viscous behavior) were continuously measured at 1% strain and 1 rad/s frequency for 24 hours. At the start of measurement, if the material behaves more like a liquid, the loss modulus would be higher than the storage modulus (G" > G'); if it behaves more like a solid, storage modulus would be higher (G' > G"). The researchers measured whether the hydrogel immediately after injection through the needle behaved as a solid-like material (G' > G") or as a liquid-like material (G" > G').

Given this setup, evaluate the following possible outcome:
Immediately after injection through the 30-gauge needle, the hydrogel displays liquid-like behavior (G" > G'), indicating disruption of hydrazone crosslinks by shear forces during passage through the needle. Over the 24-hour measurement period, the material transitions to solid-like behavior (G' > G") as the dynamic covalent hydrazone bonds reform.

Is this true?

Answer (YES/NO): NO